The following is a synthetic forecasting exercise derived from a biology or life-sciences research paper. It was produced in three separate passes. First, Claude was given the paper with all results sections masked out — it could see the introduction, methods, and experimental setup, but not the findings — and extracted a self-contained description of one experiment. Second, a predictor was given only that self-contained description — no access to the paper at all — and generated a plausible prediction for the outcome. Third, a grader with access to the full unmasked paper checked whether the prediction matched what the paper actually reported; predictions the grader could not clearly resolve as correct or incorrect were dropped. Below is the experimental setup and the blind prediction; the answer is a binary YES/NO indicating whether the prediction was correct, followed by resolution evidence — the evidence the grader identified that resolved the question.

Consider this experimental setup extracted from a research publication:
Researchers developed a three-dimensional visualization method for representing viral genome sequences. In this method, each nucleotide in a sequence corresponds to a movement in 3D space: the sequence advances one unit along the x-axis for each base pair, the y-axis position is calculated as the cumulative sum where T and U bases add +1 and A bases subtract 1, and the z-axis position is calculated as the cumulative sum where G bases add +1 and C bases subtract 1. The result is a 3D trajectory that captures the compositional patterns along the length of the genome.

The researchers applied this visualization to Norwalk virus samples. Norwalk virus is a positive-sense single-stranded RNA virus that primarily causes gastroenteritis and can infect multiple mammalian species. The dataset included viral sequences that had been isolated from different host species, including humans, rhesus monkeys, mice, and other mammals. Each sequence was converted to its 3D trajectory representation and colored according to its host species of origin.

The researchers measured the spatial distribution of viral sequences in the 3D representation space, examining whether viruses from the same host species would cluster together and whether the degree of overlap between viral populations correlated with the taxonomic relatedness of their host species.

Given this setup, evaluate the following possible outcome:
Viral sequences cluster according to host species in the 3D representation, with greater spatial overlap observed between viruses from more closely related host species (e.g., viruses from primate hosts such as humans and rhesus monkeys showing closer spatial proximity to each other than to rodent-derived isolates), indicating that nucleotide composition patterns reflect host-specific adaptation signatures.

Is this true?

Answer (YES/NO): YES